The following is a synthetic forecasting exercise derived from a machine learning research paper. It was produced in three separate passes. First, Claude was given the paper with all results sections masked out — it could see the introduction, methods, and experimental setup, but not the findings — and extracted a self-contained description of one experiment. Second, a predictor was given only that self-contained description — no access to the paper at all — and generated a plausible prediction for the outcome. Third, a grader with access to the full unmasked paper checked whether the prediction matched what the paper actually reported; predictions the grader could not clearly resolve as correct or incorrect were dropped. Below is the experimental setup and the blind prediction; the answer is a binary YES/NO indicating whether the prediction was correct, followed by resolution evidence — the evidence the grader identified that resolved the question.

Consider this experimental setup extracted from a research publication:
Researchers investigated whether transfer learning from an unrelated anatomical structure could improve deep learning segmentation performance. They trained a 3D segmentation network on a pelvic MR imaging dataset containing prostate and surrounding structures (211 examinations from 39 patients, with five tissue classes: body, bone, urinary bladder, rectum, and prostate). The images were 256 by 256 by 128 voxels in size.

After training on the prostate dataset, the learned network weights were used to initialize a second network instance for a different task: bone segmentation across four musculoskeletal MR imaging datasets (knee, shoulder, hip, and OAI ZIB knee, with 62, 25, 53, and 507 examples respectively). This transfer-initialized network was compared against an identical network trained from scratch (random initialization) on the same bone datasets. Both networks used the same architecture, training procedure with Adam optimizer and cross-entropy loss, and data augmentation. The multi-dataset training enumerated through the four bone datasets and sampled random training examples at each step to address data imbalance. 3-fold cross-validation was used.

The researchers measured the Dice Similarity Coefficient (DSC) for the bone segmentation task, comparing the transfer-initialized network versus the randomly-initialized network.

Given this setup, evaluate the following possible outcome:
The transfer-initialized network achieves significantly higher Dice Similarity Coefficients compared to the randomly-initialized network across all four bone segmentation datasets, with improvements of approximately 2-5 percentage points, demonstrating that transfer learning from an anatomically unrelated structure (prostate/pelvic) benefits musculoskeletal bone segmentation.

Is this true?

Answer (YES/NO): NO